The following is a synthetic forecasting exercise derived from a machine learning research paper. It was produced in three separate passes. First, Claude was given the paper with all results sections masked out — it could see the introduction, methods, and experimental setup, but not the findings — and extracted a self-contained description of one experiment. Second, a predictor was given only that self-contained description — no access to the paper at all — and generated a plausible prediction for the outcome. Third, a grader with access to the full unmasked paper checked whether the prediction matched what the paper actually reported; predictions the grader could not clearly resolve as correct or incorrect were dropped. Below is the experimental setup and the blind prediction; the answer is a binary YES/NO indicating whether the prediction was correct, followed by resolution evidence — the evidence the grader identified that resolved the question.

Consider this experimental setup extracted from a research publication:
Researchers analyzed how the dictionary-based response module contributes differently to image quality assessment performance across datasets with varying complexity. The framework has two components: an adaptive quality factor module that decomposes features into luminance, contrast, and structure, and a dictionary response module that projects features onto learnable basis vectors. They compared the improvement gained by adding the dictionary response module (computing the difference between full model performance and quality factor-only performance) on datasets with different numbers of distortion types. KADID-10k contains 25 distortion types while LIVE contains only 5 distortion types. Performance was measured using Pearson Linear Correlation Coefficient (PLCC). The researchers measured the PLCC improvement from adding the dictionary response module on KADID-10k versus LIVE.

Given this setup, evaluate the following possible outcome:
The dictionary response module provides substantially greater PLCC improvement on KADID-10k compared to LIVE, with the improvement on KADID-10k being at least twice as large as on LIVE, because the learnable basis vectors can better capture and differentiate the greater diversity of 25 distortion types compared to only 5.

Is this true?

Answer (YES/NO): YES